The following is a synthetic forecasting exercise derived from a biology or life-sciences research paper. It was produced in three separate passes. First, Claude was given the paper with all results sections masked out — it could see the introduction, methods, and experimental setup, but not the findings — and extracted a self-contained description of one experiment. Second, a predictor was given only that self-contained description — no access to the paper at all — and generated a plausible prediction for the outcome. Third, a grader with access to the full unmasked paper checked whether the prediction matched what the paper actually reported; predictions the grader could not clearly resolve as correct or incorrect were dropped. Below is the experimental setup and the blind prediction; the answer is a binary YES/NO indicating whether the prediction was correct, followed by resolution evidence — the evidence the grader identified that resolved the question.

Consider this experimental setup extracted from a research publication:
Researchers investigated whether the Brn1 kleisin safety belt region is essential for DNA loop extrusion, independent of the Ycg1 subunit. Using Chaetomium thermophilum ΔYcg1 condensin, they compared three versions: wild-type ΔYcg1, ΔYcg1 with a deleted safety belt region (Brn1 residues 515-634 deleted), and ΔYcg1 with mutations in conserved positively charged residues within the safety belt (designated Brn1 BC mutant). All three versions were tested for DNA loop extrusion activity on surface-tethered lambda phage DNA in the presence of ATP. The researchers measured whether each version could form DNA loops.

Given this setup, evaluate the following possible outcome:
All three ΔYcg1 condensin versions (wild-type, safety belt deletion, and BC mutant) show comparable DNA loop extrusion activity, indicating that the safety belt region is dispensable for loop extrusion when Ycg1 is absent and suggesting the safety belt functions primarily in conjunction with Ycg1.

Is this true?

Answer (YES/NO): NO